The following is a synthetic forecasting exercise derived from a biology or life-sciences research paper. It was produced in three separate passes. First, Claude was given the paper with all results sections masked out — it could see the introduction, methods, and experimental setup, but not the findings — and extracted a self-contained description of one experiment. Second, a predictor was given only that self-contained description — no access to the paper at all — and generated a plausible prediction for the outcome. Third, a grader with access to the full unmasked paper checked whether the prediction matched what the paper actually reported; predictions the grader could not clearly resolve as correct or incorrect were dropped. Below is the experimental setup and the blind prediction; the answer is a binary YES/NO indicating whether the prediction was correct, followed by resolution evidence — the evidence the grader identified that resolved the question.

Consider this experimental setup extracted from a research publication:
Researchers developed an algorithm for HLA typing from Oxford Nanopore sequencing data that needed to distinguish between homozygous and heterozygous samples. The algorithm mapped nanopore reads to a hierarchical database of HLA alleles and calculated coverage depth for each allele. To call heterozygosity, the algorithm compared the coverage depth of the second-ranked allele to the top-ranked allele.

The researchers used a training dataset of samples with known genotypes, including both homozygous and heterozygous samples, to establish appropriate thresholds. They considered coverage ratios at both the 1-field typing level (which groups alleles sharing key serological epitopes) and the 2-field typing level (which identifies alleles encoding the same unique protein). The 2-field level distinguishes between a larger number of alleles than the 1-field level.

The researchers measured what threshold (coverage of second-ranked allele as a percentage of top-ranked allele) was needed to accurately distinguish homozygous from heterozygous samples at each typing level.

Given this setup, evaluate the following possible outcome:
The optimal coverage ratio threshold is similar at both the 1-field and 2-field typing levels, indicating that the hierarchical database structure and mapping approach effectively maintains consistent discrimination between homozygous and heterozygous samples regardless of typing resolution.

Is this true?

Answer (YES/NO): NO